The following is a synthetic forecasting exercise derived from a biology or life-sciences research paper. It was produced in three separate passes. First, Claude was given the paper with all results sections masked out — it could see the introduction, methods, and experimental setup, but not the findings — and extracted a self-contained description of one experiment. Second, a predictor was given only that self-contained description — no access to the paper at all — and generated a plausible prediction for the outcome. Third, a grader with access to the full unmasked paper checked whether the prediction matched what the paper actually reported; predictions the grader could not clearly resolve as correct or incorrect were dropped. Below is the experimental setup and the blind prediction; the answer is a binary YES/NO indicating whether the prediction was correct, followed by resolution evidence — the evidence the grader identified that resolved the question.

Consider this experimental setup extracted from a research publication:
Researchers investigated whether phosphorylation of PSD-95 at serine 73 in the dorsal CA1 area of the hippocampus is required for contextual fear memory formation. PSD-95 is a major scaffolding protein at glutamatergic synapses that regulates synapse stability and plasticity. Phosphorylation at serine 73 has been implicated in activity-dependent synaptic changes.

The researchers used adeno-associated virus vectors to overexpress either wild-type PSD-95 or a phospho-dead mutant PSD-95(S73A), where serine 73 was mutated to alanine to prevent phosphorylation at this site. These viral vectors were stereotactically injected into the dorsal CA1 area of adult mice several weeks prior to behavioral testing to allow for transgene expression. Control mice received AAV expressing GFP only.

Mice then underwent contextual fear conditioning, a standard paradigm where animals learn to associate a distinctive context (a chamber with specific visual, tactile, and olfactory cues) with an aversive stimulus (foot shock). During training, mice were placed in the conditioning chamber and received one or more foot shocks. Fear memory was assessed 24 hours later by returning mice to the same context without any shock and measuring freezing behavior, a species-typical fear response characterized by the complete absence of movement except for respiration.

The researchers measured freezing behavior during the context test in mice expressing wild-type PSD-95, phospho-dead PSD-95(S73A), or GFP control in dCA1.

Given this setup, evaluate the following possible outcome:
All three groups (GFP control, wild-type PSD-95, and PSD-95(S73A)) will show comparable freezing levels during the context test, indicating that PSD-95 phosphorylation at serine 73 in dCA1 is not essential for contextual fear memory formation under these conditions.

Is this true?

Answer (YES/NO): YES